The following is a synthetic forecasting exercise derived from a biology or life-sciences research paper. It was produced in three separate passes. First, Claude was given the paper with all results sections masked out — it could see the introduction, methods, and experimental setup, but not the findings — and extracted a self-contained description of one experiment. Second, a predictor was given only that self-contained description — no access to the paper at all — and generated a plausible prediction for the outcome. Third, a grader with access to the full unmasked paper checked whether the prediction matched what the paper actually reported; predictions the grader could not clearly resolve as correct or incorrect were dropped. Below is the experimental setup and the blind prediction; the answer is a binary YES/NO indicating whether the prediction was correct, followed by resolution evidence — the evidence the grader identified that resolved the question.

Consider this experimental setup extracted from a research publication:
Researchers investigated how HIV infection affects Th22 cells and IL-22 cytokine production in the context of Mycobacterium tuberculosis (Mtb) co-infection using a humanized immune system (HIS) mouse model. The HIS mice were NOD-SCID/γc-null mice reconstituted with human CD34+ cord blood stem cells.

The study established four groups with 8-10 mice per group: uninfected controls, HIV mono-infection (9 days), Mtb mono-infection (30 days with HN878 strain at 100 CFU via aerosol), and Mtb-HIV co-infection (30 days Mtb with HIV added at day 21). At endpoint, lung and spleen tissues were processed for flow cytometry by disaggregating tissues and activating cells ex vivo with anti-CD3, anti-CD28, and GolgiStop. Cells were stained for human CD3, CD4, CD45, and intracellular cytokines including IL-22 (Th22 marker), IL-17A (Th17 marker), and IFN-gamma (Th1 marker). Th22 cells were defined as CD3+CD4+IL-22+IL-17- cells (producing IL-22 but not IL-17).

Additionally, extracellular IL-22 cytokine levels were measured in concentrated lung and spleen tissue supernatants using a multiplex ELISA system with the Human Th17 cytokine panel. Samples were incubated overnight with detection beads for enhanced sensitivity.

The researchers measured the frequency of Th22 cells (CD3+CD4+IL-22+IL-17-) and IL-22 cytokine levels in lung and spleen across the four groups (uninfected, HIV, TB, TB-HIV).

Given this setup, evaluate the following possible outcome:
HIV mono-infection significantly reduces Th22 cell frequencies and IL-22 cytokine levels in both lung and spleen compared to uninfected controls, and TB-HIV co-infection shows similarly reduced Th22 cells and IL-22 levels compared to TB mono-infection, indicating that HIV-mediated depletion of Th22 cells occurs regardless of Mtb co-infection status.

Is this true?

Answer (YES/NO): YES